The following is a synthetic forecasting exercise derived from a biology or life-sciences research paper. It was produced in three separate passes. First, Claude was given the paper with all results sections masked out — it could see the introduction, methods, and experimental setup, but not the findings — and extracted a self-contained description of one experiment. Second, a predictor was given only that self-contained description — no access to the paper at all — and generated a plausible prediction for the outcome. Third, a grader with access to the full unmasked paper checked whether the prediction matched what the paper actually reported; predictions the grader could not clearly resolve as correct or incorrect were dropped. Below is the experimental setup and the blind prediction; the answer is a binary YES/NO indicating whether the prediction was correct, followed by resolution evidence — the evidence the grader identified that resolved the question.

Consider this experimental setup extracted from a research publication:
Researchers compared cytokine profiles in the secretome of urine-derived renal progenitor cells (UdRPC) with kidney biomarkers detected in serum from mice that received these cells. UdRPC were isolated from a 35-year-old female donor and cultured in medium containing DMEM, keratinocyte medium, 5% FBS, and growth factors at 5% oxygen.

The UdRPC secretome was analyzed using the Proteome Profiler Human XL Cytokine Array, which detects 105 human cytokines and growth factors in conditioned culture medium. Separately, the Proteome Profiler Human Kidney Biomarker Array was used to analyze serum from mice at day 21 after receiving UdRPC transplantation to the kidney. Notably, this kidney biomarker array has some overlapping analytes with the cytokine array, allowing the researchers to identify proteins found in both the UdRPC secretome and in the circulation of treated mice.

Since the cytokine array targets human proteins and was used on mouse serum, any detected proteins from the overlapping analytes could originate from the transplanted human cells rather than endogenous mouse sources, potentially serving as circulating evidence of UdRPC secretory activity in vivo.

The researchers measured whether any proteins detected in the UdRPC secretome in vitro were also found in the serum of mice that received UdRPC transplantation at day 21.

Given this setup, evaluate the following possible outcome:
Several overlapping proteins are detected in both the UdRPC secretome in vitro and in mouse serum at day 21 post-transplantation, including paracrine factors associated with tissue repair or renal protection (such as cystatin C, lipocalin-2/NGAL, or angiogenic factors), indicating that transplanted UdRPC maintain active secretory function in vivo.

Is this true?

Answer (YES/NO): NO